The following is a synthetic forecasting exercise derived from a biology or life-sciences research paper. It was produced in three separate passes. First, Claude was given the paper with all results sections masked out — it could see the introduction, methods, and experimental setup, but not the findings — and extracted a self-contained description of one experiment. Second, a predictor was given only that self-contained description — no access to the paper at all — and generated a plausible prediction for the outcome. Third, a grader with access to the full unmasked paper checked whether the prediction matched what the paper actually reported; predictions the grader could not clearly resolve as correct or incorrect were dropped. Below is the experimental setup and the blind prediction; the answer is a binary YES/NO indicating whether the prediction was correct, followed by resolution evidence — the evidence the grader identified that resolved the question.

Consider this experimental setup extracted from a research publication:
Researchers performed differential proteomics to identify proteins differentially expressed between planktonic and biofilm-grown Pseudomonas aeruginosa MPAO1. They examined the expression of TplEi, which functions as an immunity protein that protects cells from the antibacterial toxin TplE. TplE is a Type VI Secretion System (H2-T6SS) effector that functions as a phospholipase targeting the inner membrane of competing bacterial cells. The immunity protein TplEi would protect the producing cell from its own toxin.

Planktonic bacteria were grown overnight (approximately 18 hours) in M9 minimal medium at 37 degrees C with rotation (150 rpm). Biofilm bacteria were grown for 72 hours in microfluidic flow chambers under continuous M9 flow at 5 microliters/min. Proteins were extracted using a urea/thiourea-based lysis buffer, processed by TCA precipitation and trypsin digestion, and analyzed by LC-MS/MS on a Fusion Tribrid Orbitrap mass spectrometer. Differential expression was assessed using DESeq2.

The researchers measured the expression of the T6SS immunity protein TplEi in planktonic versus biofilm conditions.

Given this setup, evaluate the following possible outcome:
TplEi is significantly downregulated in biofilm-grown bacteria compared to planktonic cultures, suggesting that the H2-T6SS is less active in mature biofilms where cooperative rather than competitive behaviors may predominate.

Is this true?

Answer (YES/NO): NO